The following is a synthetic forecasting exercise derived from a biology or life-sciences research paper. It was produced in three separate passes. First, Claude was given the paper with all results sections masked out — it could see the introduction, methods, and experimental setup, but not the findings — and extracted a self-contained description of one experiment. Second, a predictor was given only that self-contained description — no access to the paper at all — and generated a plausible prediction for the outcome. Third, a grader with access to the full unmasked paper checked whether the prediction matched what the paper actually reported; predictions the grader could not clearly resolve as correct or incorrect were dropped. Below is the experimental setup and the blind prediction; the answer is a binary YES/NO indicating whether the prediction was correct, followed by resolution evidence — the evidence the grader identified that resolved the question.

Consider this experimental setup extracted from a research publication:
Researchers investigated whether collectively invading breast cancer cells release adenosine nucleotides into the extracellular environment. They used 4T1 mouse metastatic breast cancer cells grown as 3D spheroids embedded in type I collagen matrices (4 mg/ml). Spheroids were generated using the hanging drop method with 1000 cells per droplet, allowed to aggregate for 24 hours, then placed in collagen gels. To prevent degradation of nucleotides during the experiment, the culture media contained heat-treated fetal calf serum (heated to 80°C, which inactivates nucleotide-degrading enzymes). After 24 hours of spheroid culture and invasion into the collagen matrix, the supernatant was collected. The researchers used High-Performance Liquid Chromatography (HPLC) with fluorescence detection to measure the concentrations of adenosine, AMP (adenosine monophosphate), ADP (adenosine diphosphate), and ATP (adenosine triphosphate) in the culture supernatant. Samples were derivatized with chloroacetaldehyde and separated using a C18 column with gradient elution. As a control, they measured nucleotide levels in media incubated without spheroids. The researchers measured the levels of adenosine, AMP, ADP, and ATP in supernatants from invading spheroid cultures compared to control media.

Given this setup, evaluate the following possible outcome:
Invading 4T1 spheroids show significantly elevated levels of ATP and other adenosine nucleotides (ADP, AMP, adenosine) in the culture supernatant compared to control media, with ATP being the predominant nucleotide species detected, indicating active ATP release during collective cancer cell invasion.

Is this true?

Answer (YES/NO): YES